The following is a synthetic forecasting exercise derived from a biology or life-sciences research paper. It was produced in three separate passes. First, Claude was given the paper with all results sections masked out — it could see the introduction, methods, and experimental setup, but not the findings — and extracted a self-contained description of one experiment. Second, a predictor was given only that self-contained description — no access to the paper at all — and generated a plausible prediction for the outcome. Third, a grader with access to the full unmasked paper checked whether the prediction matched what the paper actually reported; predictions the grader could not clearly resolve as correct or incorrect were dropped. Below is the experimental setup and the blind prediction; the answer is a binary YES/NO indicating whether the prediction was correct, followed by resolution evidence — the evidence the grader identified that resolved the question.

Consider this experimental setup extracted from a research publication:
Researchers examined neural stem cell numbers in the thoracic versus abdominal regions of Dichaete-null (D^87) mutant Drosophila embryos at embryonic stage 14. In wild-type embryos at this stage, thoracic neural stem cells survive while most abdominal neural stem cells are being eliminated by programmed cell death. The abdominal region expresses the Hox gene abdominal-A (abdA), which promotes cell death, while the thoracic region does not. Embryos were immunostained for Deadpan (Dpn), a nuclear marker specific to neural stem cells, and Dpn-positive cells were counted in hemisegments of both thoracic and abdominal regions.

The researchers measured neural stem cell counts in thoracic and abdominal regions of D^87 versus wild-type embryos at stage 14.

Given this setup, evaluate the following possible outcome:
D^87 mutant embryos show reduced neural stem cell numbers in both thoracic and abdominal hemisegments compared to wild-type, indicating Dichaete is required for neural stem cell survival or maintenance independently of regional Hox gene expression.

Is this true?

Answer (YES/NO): NO